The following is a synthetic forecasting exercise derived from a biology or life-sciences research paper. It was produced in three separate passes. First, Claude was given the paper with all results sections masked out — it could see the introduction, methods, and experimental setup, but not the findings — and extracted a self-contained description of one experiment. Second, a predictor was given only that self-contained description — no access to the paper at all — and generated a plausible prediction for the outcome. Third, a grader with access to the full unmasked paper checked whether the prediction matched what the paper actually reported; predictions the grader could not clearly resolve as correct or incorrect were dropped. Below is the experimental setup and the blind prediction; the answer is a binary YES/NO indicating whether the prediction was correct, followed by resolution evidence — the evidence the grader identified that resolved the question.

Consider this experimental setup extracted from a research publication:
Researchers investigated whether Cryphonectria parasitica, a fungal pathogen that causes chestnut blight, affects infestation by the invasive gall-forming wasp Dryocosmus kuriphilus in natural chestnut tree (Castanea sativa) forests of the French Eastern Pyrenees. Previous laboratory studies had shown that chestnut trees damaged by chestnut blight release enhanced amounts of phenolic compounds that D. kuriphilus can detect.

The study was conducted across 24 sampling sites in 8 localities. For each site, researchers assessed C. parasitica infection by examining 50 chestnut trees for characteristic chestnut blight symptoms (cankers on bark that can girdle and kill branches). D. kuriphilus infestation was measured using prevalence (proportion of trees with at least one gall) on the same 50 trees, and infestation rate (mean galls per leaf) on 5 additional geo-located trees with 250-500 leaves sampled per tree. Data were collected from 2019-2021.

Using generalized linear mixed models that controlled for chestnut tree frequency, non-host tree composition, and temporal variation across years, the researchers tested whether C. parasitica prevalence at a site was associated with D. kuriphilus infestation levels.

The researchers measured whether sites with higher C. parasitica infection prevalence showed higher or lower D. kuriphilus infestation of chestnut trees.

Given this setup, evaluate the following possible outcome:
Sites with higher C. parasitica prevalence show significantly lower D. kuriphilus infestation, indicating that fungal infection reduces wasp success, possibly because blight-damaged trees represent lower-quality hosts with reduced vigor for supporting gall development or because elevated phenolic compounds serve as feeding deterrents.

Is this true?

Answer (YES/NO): NO